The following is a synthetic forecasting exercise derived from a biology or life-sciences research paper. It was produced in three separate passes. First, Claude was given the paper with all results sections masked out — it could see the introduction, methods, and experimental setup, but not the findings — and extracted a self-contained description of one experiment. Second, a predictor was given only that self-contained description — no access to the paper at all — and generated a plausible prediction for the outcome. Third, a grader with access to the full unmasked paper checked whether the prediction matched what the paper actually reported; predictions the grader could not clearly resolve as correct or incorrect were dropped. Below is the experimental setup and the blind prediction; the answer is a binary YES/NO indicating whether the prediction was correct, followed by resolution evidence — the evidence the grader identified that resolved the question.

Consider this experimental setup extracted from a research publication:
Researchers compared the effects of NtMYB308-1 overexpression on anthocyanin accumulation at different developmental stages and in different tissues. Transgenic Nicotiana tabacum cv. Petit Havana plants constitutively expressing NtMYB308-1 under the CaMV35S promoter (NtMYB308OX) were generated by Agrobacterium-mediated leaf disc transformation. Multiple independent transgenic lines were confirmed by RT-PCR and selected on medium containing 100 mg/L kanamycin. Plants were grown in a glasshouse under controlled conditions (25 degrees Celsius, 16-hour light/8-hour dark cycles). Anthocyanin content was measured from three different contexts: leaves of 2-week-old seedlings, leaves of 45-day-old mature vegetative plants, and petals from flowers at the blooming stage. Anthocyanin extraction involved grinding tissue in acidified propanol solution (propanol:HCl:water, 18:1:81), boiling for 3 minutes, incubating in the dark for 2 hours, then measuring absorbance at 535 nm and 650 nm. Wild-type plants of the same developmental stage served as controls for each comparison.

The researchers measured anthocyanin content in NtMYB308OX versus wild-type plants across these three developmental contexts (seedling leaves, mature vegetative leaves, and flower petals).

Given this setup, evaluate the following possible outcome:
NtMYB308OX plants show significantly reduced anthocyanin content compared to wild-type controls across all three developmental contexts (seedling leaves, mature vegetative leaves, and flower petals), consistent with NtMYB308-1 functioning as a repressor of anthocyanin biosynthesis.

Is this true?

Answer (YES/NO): YES